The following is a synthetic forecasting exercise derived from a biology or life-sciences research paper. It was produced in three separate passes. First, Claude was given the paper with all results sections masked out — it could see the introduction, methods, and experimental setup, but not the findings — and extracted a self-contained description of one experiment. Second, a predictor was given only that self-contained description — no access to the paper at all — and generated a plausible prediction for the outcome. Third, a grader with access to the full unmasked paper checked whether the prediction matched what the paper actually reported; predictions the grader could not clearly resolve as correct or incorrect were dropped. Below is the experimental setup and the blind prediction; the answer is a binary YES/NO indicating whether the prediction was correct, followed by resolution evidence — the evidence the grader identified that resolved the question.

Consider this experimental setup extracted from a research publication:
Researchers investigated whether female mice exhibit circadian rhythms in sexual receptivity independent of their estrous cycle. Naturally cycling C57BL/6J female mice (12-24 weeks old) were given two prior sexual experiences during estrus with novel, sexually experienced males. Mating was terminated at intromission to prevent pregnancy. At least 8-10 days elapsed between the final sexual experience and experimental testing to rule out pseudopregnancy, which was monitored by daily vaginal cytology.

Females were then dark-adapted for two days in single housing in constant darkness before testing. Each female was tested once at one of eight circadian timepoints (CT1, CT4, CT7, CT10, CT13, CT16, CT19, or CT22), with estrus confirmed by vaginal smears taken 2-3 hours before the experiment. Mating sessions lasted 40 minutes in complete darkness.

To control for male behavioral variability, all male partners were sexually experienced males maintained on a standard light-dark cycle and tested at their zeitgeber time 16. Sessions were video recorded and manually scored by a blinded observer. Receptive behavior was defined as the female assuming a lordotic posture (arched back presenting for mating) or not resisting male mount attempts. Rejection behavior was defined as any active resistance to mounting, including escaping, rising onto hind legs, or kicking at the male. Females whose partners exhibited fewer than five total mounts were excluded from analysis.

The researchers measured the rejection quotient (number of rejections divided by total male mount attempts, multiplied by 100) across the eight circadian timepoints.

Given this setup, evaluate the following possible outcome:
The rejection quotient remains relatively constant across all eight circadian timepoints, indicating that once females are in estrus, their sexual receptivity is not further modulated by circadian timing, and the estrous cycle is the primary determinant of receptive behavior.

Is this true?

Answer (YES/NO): NO